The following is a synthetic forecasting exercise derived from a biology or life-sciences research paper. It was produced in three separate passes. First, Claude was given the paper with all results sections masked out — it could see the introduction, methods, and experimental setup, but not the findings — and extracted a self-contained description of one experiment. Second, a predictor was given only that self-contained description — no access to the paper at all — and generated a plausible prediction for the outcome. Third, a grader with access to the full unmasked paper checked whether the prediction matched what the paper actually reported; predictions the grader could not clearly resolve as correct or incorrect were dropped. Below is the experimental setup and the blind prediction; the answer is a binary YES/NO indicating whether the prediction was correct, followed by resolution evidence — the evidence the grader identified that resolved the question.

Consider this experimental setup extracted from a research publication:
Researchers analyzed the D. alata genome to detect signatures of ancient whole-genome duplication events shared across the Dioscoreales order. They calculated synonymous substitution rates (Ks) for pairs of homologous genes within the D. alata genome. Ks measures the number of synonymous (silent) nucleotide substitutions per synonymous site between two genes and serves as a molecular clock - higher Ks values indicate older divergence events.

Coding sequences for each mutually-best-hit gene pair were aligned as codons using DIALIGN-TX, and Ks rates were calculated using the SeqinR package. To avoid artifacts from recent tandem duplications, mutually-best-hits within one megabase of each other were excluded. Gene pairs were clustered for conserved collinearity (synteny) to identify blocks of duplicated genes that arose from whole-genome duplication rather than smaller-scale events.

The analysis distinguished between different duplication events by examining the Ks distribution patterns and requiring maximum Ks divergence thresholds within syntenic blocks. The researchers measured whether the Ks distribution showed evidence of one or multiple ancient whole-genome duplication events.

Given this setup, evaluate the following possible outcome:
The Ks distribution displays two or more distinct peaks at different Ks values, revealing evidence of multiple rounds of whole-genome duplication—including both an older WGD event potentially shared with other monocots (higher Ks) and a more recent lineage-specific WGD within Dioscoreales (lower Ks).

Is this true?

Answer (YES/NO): YES